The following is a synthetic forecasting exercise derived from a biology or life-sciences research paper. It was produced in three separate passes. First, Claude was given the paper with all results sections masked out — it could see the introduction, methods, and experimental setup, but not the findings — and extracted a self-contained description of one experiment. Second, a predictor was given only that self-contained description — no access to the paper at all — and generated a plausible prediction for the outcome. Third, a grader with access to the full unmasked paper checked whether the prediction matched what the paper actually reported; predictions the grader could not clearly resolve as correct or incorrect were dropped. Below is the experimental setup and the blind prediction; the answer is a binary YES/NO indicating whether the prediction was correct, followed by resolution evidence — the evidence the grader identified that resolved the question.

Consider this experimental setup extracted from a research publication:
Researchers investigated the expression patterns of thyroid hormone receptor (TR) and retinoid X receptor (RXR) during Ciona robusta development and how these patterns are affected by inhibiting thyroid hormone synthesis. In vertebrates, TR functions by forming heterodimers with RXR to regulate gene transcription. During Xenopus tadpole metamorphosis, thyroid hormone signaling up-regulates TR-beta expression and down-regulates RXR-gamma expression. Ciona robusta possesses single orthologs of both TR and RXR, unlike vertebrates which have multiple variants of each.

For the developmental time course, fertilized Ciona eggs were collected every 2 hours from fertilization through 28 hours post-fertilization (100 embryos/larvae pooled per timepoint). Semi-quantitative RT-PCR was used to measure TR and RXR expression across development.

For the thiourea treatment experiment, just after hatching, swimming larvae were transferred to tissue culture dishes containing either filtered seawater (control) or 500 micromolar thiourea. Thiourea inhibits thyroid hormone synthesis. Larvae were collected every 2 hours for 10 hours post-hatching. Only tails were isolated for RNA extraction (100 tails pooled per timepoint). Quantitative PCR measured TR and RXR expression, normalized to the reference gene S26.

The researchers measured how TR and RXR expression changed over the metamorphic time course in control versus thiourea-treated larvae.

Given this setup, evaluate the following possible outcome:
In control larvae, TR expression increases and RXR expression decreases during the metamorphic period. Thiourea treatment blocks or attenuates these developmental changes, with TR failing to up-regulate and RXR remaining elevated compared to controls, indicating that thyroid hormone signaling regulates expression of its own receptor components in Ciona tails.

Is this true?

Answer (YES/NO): NO